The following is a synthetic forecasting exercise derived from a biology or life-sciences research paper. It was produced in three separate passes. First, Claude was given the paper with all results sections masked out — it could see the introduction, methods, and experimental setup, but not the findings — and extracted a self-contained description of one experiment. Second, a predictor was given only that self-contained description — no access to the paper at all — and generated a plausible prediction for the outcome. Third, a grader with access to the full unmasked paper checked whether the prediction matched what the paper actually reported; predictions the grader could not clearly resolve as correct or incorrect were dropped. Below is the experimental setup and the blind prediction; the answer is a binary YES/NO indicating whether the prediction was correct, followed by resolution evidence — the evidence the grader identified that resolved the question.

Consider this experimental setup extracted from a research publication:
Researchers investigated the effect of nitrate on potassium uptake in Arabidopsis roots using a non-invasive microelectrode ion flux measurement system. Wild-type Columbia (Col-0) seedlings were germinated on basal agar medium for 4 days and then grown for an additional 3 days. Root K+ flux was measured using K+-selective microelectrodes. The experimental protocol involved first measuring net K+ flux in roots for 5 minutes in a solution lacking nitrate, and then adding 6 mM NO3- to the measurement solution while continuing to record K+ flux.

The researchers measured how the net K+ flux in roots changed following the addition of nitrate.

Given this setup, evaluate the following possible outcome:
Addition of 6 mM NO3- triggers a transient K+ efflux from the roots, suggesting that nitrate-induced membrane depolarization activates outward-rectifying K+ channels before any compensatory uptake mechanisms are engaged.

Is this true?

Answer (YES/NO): NO